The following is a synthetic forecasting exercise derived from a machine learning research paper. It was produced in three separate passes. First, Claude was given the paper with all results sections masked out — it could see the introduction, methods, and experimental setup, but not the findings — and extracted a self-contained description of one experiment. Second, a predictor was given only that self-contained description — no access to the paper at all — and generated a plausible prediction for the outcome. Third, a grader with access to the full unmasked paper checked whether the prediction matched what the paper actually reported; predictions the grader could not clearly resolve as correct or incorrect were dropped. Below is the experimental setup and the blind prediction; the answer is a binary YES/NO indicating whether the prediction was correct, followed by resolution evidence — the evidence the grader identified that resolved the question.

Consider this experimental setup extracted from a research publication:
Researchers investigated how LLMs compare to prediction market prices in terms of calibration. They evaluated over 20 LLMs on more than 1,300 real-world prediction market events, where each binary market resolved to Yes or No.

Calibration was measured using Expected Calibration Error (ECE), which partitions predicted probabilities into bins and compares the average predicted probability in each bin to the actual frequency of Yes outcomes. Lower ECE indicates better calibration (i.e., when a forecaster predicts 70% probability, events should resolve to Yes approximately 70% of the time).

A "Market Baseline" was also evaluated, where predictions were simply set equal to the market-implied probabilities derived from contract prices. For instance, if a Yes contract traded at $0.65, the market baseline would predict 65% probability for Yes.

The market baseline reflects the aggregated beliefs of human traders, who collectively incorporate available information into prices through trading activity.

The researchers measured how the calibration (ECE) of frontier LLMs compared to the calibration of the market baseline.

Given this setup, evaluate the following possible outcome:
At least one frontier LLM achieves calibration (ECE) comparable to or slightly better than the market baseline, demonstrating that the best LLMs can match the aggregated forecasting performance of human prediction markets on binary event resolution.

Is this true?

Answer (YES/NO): YES